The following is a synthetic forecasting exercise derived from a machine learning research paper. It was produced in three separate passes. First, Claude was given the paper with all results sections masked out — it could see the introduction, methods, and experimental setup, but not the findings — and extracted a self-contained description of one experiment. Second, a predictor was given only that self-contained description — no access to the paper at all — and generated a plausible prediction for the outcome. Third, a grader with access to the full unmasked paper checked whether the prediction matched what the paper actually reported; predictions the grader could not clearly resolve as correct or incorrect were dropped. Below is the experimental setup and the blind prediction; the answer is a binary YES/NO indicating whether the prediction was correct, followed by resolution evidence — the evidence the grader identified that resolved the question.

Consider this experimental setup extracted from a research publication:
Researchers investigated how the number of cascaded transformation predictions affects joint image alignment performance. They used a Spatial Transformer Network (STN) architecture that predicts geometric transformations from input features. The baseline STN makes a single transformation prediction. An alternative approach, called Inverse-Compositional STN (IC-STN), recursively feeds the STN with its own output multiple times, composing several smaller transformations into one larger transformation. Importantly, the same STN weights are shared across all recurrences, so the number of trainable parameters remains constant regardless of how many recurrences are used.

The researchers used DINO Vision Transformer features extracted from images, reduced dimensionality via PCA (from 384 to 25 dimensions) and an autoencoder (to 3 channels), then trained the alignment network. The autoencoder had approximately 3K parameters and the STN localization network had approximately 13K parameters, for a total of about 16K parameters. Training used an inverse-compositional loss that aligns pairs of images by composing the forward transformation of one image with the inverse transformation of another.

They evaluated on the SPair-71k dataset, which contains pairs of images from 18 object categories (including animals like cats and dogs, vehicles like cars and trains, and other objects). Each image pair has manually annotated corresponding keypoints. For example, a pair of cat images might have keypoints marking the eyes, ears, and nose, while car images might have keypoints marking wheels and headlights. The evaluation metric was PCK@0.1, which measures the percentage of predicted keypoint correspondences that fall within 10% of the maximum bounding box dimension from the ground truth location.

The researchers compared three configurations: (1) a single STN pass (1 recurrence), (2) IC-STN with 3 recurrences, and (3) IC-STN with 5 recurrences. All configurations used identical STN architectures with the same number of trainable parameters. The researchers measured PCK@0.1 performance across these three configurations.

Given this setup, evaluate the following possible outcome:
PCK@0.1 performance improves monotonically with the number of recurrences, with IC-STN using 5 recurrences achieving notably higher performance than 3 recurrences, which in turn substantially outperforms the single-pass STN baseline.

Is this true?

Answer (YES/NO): NO